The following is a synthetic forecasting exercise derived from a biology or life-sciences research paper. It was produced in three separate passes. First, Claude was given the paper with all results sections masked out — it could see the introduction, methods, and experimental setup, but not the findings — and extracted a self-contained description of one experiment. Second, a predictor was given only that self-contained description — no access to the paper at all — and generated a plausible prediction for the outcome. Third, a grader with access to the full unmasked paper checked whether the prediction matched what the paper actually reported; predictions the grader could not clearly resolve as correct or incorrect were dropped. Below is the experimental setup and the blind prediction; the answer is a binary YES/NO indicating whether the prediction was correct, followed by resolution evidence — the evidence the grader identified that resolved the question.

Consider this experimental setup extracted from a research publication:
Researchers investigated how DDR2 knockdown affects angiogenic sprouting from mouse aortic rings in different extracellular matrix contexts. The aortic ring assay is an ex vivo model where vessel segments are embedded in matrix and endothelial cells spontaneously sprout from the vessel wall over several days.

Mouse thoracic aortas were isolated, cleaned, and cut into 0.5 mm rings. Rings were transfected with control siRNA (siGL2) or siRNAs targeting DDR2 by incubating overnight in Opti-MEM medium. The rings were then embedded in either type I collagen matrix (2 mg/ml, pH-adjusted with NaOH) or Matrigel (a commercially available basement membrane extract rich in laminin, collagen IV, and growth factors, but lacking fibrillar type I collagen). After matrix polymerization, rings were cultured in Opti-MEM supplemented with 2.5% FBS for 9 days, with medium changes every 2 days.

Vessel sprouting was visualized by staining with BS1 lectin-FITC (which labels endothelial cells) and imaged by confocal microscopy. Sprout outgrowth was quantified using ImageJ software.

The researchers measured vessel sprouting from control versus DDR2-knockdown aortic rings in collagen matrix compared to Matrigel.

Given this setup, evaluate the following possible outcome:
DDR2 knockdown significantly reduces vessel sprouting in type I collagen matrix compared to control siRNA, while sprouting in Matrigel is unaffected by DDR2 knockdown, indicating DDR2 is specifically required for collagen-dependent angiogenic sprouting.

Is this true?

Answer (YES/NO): YES